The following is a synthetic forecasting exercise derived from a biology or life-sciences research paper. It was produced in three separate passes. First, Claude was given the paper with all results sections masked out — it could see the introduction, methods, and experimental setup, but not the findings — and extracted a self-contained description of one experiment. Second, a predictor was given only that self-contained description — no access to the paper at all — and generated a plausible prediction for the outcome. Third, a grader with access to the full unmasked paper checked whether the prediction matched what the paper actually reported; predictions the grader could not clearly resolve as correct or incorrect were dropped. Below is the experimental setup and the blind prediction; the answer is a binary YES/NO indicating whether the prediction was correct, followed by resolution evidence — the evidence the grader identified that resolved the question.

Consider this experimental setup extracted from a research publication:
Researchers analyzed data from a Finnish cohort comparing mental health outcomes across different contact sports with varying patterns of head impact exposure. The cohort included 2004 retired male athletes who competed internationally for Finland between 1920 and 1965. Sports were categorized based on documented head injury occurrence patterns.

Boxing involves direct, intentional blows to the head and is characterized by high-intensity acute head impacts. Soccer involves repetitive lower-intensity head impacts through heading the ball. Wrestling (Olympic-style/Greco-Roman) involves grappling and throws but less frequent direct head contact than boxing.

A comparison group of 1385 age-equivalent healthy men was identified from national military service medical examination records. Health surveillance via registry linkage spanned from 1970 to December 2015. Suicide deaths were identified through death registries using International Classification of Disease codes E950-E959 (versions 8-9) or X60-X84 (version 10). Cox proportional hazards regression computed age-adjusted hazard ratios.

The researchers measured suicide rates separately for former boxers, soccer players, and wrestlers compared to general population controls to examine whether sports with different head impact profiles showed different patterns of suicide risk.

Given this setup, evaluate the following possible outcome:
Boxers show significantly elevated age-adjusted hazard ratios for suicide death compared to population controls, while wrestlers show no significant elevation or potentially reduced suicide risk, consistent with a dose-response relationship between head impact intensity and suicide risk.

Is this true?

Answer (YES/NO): NO